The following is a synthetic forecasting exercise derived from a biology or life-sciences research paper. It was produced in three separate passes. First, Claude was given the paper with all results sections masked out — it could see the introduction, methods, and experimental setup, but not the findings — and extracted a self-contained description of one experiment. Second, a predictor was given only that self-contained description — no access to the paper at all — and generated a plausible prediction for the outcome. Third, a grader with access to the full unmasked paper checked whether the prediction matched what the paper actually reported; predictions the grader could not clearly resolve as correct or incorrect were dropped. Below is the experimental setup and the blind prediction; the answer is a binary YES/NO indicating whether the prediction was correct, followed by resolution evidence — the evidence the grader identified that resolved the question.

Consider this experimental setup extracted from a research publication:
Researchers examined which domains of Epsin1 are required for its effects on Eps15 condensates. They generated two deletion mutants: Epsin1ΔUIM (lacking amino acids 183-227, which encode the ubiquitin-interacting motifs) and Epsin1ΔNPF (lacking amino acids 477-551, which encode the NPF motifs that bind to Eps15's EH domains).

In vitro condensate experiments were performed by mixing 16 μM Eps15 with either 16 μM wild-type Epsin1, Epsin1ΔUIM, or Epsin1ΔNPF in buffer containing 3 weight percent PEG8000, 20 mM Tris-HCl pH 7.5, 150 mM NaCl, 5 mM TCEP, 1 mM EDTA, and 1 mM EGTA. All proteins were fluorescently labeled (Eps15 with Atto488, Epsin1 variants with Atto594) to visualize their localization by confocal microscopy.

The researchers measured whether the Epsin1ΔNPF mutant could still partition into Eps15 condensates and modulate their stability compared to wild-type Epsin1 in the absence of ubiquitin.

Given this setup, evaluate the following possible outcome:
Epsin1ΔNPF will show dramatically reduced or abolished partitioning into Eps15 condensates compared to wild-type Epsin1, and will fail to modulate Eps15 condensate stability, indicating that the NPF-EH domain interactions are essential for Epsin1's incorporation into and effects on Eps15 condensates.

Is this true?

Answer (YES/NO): YES